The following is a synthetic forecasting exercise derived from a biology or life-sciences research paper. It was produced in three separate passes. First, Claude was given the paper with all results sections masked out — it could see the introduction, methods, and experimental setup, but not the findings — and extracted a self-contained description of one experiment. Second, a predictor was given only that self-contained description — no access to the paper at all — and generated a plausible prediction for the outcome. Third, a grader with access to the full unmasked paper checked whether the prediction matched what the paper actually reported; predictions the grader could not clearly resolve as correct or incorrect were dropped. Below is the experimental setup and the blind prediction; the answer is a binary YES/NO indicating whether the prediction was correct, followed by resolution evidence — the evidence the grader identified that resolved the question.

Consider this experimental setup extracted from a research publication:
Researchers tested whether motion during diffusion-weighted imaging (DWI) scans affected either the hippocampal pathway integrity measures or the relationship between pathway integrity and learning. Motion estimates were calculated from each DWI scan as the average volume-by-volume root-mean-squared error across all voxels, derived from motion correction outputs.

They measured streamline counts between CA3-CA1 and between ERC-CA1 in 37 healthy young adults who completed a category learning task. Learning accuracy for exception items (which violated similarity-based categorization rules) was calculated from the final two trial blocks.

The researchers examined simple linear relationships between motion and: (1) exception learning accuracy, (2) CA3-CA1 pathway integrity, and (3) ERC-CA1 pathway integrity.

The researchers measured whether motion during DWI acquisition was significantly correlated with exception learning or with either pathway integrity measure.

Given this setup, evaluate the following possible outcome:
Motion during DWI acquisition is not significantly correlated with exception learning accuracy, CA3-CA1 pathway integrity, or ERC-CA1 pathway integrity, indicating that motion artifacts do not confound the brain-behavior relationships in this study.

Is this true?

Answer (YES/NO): YES